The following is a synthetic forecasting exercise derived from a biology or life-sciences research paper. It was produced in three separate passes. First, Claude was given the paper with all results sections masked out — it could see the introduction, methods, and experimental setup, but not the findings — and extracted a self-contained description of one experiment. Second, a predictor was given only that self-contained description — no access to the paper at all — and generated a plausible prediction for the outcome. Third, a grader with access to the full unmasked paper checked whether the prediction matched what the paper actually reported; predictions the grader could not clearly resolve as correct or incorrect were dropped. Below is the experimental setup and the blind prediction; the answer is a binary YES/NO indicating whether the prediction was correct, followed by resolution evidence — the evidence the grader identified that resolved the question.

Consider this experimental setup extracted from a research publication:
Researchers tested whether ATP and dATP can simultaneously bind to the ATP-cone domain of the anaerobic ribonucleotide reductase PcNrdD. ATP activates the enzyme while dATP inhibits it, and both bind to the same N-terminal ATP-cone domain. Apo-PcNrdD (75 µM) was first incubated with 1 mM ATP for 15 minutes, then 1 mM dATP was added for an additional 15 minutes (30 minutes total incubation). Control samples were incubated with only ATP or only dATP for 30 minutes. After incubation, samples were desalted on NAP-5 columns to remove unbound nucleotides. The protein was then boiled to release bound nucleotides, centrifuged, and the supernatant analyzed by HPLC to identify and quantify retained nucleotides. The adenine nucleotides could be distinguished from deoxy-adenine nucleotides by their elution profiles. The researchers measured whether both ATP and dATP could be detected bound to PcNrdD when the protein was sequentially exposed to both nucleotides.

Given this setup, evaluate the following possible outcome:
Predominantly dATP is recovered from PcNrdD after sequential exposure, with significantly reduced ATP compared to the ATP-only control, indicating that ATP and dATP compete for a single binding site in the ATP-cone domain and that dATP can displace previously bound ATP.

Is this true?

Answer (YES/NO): YES